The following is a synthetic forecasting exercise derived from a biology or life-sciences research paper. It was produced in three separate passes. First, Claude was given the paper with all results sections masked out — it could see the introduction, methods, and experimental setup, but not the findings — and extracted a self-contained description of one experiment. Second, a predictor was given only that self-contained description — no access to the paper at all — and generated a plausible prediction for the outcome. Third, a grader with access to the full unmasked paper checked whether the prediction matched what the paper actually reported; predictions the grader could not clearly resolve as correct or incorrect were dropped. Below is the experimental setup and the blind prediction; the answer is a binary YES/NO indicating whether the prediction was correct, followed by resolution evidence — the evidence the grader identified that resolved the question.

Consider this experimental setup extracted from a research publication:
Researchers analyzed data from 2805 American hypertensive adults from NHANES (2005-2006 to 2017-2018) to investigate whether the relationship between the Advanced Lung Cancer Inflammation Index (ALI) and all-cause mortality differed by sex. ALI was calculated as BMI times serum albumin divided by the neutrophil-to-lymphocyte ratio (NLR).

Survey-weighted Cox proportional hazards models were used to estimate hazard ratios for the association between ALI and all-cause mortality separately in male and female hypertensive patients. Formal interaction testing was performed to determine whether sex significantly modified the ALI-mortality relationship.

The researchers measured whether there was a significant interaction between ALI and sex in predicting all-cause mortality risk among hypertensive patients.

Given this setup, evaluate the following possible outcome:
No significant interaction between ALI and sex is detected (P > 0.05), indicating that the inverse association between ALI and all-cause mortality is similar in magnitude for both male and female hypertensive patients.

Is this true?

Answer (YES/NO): YES